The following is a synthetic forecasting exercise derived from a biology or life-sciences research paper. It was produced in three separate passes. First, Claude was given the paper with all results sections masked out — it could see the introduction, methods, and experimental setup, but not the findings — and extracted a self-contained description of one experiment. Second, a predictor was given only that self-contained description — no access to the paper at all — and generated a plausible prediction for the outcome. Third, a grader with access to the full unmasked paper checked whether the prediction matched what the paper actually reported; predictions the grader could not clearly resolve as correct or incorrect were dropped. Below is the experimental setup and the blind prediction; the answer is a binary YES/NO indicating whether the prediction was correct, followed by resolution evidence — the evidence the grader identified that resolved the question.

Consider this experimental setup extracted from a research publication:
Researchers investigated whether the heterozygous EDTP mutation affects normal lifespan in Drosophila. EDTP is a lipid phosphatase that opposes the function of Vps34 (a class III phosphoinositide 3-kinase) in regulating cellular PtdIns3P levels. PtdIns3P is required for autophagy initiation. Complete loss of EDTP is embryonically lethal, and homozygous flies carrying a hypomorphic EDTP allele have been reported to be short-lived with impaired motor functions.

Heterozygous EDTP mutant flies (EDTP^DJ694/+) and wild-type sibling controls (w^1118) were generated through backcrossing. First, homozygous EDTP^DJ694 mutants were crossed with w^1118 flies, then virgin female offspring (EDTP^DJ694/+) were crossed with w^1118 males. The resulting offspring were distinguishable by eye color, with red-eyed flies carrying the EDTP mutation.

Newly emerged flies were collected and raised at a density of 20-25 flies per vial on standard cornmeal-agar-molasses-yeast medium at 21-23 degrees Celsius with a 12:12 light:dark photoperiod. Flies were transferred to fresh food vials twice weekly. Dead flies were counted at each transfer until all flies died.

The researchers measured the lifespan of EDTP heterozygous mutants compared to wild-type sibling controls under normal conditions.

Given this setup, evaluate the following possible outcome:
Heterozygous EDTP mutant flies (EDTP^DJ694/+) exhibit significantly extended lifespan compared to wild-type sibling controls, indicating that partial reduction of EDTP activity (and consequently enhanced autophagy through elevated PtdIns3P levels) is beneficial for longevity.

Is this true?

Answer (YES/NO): NO